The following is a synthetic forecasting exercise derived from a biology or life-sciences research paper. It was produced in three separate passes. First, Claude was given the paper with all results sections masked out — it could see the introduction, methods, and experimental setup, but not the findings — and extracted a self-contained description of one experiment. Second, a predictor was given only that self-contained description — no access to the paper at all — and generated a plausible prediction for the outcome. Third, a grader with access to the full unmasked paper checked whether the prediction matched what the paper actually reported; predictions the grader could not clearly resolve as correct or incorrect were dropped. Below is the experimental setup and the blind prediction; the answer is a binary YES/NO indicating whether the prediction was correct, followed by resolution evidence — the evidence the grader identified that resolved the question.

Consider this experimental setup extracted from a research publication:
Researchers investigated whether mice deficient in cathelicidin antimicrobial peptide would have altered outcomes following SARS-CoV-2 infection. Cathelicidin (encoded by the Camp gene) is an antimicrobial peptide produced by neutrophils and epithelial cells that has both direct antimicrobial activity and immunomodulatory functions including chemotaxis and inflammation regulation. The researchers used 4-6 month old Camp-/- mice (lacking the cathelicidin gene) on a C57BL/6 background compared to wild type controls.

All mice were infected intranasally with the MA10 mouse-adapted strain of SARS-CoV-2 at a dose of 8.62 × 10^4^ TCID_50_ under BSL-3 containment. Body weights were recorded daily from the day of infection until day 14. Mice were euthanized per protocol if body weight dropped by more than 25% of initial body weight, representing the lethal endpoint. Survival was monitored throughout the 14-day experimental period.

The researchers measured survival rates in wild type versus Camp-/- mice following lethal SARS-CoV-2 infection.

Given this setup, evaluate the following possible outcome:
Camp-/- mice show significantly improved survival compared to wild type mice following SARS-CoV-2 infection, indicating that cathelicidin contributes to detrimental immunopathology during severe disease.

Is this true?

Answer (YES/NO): NO